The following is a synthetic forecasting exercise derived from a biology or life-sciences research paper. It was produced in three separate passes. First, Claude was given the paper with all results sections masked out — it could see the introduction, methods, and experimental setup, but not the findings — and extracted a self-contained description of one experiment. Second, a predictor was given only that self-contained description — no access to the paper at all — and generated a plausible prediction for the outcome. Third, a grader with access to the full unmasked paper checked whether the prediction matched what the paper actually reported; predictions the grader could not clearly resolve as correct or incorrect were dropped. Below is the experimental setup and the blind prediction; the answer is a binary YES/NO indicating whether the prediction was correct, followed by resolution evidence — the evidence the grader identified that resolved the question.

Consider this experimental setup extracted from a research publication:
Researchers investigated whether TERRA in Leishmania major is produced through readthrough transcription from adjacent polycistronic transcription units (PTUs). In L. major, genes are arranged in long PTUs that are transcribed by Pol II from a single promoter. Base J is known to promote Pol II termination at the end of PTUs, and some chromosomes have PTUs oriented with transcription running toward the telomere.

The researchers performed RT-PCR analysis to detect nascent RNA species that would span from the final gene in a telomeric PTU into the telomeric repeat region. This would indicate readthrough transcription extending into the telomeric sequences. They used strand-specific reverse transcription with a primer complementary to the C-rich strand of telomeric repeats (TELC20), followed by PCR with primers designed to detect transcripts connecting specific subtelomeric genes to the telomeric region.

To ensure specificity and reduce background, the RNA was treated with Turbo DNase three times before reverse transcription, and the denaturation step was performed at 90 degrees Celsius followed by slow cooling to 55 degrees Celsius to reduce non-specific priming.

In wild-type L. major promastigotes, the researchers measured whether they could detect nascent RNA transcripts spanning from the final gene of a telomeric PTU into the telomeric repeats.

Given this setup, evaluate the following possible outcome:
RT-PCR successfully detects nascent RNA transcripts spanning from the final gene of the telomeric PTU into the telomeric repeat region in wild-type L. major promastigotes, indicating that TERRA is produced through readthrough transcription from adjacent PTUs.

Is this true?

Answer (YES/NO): NO